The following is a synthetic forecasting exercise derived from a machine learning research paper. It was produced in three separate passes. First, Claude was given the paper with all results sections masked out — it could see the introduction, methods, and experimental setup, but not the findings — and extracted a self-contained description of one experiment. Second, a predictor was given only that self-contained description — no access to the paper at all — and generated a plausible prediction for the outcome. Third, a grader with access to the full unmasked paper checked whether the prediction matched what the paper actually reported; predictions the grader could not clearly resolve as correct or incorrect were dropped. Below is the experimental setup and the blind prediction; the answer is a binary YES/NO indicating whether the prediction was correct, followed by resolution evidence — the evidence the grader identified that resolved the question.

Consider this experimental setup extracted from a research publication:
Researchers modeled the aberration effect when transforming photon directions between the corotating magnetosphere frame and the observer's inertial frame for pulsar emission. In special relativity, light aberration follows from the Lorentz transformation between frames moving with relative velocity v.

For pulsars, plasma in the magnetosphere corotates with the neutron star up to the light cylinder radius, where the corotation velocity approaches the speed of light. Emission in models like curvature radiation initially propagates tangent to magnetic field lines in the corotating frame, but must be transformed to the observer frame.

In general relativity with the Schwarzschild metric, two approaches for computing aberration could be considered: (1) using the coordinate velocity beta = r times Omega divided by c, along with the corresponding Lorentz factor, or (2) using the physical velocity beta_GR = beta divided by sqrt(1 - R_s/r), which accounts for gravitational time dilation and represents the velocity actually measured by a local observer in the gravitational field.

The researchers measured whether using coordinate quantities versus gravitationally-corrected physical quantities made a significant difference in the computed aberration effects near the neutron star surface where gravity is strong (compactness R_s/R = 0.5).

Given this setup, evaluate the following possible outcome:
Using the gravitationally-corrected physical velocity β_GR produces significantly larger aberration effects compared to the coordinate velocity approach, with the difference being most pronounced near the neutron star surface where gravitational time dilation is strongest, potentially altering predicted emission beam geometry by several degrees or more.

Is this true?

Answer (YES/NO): NO